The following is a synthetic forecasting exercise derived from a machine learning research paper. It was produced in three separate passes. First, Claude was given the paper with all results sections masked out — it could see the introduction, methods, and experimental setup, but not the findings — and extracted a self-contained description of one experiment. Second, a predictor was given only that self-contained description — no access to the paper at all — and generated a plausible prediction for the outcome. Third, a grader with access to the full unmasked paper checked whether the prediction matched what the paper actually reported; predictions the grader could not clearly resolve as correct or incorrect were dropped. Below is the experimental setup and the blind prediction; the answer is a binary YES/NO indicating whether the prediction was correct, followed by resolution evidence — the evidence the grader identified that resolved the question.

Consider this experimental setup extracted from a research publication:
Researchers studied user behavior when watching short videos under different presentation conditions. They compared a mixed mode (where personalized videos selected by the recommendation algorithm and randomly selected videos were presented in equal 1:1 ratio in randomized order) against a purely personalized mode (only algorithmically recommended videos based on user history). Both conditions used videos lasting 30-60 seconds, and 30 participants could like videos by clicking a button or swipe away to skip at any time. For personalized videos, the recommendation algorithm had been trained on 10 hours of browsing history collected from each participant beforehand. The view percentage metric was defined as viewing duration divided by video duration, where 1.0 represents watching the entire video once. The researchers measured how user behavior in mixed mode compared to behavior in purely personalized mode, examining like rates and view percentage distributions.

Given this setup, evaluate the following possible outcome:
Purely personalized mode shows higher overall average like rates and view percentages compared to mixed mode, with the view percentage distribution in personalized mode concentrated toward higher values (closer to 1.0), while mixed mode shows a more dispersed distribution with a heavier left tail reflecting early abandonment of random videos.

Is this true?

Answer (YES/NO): NO